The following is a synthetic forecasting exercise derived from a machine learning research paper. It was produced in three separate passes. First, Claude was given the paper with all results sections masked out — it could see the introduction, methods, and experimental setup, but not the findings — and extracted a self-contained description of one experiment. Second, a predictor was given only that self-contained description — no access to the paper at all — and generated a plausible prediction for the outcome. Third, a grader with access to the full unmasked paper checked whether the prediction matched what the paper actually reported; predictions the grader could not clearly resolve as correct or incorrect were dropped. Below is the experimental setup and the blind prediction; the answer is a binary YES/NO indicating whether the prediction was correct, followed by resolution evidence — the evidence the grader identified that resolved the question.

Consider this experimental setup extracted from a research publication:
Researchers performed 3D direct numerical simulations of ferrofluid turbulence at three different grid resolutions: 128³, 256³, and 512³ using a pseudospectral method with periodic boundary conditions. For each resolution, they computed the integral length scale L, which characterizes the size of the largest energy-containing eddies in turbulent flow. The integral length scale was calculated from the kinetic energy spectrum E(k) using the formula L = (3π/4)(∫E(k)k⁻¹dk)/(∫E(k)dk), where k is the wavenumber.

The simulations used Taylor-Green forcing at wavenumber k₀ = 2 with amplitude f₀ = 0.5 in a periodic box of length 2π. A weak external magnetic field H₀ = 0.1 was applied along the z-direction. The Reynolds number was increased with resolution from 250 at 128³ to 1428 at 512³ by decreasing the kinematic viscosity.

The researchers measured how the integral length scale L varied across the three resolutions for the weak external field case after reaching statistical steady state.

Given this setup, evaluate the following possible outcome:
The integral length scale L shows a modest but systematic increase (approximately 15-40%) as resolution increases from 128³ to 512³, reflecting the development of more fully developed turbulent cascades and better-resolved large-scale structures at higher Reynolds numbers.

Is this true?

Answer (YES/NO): NO